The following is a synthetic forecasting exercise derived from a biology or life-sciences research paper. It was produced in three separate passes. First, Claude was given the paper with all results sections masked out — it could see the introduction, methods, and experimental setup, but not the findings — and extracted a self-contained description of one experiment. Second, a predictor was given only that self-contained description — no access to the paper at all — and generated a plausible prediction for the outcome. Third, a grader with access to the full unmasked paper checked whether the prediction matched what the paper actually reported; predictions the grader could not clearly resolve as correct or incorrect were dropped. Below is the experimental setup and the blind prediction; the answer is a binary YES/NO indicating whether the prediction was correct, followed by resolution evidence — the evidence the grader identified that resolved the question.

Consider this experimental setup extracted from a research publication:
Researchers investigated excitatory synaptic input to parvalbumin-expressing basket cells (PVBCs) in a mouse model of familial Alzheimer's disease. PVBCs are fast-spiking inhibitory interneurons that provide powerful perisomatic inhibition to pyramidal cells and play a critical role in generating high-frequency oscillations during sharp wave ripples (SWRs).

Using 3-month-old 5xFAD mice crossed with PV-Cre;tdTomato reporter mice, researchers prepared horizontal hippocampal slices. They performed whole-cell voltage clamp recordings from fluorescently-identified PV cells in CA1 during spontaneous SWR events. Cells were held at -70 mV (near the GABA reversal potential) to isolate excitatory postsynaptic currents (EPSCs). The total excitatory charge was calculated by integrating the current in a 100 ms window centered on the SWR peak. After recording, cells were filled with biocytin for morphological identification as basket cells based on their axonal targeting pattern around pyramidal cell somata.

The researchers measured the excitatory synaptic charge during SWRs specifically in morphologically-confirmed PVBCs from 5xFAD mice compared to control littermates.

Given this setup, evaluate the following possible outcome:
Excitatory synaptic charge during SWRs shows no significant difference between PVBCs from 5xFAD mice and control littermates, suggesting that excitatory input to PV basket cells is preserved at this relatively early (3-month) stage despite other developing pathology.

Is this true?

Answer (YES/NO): NO